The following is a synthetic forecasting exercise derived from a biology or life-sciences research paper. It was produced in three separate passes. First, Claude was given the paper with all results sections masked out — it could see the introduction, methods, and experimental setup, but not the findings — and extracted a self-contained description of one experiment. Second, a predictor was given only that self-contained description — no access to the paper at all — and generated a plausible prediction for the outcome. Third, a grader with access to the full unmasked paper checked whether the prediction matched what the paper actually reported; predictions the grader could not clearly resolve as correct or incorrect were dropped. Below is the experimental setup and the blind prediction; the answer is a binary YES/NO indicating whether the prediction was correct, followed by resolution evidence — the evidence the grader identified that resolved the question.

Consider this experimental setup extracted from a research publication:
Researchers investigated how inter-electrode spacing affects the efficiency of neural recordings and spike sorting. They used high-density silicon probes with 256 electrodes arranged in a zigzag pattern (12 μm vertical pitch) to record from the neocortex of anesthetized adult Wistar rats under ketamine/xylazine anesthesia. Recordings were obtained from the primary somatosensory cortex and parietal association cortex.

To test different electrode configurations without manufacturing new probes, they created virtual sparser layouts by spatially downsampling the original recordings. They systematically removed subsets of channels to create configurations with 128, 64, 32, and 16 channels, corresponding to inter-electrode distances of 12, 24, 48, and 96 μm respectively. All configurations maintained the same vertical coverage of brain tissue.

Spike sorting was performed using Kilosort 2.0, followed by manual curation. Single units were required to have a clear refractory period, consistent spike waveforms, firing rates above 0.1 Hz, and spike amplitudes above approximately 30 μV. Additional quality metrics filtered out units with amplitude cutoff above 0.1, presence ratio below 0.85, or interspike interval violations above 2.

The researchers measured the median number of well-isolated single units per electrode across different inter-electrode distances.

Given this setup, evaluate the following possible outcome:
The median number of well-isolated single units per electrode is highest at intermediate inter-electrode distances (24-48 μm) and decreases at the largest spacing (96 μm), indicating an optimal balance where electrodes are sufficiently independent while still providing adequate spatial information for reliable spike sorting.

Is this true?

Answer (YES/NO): YES